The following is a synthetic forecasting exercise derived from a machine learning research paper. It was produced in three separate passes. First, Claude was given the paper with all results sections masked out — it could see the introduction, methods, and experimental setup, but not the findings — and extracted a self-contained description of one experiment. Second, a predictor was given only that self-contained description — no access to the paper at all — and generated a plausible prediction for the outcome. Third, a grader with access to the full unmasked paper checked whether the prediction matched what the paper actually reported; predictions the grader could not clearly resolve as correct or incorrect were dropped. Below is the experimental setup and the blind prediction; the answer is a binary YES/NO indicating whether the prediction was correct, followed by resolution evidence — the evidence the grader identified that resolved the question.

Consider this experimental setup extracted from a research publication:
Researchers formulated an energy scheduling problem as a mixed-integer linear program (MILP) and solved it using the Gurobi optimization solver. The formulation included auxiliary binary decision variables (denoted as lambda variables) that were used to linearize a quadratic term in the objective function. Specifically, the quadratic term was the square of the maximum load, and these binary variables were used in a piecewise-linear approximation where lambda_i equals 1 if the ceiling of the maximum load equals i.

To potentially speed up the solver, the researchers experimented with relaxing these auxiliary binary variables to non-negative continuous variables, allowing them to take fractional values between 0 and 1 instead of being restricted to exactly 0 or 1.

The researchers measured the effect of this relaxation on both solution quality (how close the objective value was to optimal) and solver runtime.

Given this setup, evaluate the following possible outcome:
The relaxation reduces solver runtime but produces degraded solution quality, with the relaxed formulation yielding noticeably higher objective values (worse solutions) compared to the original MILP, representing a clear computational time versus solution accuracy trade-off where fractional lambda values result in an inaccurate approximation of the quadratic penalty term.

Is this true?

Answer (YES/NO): NO